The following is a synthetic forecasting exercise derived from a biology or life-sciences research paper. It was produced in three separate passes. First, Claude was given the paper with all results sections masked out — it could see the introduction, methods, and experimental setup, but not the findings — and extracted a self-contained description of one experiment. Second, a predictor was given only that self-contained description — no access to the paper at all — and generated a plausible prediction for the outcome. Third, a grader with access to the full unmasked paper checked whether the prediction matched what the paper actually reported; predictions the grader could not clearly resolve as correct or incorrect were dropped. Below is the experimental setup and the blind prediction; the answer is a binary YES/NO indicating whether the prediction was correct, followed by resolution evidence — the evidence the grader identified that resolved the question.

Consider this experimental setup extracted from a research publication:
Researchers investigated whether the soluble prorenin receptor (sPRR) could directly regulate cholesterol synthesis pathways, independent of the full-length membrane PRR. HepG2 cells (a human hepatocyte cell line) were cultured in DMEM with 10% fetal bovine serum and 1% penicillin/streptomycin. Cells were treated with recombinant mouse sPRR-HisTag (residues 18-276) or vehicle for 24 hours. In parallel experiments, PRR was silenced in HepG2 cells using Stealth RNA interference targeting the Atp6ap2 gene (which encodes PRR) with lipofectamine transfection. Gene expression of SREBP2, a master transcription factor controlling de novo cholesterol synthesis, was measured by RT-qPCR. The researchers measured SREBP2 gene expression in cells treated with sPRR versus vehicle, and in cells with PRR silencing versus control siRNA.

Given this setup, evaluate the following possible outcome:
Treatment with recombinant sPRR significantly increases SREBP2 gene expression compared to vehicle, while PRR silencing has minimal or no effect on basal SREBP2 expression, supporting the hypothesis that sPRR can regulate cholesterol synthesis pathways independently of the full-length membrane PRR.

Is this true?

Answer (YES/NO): YES